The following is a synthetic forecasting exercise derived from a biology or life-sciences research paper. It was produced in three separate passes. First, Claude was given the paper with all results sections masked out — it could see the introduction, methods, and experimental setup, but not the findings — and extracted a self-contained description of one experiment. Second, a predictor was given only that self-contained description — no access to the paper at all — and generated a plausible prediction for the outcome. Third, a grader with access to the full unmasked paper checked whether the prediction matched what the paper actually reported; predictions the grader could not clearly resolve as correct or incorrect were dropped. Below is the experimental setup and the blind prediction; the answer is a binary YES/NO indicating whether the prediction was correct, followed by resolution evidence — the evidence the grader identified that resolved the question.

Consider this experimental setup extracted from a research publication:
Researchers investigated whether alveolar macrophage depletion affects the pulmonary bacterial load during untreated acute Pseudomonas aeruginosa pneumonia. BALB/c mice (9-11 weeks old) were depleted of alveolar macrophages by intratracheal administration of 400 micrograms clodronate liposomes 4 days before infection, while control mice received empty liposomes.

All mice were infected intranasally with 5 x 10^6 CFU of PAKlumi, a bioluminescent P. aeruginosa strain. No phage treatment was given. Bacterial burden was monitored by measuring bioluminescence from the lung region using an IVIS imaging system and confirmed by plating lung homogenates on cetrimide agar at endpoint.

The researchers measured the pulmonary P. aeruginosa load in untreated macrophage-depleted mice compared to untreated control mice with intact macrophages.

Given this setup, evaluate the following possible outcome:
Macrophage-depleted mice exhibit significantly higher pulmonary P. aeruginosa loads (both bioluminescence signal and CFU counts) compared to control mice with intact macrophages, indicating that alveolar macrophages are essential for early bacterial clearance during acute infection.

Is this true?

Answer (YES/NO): NO